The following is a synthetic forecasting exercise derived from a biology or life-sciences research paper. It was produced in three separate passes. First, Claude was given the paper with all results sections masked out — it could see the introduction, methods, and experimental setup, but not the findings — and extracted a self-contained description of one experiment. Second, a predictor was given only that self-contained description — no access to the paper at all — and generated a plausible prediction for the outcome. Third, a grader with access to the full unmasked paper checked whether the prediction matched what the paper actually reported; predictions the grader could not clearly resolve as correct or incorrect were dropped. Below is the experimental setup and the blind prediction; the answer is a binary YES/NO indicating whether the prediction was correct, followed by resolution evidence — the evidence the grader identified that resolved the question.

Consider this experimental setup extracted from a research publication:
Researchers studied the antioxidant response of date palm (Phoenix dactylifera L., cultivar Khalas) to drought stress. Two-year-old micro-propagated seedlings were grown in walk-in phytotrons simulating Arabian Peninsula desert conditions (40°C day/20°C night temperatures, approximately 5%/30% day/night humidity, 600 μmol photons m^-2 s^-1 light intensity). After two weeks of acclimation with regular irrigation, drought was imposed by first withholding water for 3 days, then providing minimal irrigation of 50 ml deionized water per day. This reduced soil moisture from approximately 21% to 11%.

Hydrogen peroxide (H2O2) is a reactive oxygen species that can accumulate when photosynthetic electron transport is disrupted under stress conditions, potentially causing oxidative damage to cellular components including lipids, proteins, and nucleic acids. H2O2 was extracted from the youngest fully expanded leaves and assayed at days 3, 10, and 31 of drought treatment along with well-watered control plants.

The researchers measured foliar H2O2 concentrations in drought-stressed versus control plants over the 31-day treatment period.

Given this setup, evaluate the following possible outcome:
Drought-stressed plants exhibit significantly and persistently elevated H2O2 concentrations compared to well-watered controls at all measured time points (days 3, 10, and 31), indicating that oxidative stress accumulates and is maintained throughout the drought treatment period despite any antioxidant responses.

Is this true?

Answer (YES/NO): NO